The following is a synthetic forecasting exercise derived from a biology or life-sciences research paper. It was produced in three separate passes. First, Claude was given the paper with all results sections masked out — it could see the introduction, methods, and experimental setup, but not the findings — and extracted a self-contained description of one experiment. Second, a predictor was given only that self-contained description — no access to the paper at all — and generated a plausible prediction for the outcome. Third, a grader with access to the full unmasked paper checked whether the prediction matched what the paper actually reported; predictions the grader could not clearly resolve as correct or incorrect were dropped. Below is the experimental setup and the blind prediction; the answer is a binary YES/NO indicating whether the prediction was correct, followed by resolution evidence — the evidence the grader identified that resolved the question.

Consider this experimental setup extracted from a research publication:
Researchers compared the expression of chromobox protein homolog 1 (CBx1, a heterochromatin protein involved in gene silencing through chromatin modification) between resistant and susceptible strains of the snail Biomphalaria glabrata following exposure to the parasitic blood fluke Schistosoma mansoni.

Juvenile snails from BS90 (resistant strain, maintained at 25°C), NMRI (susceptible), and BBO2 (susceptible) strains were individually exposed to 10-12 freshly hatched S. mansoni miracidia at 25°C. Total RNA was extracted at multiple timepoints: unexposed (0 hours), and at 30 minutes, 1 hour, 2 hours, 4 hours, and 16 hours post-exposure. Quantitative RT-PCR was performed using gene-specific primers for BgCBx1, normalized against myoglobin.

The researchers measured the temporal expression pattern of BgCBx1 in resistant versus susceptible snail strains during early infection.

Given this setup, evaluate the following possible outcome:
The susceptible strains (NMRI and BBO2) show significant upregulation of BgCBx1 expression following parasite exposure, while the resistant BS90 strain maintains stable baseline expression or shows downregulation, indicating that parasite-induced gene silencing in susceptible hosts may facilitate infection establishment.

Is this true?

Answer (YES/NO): NO